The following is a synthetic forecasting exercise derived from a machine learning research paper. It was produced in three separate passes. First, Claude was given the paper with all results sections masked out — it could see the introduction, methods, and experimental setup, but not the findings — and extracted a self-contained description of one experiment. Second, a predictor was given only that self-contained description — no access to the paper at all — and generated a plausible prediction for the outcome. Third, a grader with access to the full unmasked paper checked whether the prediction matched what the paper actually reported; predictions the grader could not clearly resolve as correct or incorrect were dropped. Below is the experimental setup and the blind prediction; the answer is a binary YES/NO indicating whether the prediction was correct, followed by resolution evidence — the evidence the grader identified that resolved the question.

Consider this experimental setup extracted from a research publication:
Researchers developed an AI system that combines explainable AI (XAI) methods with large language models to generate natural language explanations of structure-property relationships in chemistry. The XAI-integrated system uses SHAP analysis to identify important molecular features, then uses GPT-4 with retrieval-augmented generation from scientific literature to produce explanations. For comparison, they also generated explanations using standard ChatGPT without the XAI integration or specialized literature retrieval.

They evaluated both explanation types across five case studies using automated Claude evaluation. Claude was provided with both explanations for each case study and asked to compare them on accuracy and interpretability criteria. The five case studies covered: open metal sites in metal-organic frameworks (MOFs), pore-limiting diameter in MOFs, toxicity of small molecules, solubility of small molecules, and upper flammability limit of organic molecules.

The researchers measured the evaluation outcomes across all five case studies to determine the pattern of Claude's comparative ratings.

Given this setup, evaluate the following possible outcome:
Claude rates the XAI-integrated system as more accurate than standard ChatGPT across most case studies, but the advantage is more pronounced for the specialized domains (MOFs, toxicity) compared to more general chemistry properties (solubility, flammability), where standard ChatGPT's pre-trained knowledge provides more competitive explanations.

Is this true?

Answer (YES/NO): NO